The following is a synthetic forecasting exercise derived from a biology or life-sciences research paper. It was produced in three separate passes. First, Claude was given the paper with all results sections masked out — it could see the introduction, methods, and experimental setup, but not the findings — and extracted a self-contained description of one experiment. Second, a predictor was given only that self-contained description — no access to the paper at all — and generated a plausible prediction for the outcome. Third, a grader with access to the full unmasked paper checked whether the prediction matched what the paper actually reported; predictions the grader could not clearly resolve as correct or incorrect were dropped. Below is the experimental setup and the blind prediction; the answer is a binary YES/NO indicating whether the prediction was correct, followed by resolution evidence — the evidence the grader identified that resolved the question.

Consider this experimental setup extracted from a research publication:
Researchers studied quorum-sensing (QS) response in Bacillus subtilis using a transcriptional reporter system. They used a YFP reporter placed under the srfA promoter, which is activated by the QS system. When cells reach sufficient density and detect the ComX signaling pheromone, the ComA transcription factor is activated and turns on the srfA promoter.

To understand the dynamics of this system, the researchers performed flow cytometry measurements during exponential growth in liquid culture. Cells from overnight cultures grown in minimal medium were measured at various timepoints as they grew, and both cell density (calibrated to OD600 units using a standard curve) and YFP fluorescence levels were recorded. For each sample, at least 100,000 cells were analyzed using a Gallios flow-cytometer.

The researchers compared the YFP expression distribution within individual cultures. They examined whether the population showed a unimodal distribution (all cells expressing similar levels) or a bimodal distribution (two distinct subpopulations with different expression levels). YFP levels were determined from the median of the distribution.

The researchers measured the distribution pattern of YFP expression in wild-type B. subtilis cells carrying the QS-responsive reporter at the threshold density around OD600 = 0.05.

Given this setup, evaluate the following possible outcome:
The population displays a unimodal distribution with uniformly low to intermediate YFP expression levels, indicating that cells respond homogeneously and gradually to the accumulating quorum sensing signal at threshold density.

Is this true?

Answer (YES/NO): YES